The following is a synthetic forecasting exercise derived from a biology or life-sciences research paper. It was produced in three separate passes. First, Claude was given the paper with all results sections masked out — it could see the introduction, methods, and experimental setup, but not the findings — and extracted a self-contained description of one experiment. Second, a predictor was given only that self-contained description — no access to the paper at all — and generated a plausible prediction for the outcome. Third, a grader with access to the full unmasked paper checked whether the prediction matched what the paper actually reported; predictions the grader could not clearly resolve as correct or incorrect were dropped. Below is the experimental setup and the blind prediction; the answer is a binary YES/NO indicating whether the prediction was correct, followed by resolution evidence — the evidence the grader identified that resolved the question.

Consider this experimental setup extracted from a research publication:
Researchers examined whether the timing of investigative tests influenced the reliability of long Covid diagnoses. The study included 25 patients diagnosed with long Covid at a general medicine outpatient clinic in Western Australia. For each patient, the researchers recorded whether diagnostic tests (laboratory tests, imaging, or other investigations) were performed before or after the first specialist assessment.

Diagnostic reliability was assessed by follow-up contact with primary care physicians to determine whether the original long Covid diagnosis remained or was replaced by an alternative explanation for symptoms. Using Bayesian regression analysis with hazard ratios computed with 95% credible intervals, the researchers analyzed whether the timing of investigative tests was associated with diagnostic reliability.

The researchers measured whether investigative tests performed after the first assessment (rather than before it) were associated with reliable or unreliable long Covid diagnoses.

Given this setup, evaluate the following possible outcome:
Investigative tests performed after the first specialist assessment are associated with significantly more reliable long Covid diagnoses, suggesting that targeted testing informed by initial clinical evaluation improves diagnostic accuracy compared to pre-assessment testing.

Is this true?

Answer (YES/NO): YES